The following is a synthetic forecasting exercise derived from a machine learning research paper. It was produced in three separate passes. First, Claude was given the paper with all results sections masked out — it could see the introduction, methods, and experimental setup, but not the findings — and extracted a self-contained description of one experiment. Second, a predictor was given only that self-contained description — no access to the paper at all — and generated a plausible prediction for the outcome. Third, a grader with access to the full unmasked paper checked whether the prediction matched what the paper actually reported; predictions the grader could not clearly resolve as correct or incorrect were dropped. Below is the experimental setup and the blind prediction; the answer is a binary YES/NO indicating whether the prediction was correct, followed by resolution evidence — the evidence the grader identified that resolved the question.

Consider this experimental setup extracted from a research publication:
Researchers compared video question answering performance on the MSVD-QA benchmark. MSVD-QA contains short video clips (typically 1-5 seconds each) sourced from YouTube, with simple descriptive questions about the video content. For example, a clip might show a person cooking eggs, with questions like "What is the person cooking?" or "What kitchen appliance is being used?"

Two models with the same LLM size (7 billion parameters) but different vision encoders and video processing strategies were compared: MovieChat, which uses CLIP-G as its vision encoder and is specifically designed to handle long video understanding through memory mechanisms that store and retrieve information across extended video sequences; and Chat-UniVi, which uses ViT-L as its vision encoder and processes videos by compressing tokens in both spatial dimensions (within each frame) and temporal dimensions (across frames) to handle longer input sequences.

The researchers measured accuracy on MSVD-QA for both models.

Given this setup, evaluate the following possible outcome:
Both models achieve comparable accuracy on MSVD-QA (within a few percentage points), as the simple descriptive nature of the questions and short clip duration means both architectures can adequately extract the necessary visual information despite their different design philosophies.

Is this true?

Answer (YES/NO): NO